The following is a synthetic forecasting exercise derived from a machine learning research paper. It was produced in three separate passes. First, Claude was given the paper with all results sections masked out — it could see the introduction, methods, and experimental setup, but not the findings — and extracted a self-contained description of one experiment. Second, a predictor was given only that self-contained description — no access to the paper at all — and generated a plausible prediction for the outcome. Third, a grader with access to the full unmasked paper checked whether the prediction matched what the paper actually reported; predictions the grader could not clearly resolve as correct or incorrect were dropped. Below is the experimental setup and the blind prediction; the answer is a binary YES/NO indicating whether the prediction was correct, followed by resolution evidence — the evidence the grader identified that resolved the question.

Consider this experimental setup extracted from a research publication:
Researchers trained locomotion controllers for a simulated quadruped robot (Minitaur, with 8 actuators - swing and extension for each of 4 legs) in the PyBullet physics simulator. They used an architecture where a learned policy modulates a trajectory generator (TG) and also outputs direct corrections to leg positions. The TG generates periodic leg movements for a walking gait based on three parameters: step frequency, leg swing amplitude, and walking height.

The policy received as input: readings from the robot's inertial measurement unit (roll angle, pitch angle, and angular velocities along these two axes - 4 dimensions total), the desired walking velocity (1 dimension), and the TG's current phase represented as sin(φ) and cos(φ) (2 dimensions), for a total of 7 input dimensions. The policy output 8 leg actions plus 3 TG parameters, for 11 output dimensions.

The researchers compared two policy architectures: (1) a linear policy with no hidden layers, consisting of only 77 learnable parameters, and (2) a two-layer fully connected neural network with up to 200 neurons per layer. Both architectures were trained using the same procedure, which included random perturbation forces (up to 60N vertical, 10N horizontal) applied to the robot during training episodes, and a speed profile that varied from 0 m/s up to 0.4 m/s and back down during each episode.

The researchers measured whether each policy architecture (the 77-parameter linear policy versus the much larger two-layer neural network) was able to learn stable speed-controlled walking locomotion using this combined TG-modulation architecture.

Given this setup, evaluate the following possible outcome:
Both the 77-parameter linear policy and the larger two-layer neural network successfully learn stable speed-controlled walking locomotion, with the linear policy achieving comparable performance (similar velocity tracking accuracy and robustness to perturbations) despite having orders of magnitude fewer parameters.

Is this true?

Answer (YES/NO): YES